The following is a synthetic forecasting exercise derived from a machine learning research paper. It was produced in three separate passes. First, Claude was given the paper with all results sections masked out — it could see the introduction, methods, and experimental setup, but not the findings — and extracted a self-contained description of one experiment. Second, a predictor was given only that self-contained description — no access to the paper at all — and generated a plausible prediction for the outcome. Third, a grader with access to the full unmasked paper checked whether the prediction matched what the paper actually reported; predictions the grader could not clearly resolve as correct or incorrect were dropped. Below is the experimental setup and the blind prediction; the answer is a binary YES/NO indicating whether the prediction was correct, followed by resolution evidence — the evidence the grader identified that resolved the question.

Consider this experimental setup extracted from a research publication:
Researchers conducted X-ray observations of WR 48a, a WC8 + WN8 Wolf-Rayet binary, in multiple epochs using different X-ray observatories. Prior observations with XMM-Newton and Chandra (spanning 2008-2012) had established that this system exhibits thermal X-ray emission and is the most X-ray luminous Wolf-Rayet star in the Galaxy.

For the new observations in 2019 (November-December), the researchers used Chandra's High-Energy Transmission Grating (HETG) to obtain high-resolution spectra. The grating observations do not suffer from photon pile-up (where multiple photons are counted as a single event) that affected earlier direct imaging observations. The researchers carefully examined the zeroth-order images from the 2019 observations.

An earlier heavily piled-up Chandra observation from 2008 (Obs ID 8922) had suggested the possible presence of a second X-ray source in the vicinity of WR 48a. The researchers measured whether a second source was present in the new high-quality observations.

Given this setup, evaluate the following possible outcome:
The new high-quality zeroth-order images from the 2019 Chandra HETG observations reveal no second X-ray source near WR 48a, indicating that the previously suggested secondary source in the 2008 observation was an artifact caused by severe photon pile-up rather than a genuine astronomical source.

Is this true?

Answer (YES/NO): YES